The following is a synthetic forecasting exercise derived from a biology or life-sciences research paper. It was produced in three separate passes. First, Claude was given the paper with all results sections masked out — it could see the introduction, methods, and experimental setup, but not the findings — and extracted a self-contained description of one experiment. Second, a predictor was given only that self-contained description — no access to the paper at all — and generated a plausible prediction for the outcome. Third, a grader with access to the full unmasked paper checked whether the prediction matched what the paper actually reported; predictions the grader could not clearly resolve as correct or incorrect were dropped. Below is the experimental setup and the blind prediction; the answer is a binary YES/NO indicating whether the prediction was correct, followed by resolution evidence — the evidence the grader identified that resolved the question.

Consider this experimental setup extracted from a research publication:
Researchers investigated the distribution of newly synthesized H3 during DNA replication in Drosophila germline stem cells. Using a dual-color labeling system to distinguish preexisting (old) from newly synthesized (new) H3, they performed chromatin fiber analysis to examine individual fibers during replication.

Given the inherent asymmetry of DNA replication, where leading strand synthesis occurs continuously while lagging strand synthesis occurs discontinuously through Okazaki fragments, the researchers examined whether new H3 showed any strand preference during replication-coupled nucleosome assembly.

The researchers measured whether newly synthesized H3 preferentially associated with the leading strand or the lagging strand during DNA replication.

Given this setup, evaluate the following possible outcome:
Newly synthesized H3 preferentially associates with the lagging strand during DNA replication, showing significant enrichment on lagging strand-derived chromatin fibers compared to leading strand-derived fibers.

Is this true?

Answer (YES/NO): YES